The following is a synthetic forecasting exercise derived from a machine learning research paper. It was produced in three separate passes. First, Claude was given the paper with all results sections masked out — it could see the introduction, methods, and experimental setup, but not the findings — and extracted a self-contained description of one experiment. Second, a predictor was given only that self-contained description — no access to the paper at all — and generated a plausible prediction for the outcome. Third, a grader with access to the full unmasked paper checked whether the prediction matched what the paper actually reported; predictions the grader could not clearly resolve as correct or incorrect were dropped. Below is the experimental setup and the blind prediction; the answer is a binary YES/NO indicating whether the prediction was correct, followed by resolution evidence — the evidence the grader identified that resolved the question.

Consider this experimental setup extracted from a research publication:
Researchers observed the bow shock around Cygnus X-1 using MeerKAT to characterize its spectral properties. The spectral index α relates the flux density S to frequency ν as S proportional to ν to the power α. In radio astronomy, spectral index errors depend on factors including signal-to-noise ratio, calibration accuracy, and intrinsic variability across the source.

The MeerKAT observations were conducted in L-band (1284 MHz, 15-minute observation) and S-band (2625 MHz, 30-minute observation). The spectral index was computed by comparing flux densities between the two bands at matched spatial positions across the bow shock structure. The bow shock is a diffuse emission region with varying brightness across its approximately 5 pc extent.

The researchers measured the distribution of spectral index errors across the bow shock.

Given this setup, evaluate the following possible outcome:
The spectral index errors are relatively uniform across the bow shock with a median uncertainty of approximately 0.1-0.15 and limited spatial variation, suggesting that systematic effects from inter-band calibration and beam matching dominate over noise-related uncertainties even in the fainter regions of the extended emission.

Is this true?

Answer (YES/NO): NO